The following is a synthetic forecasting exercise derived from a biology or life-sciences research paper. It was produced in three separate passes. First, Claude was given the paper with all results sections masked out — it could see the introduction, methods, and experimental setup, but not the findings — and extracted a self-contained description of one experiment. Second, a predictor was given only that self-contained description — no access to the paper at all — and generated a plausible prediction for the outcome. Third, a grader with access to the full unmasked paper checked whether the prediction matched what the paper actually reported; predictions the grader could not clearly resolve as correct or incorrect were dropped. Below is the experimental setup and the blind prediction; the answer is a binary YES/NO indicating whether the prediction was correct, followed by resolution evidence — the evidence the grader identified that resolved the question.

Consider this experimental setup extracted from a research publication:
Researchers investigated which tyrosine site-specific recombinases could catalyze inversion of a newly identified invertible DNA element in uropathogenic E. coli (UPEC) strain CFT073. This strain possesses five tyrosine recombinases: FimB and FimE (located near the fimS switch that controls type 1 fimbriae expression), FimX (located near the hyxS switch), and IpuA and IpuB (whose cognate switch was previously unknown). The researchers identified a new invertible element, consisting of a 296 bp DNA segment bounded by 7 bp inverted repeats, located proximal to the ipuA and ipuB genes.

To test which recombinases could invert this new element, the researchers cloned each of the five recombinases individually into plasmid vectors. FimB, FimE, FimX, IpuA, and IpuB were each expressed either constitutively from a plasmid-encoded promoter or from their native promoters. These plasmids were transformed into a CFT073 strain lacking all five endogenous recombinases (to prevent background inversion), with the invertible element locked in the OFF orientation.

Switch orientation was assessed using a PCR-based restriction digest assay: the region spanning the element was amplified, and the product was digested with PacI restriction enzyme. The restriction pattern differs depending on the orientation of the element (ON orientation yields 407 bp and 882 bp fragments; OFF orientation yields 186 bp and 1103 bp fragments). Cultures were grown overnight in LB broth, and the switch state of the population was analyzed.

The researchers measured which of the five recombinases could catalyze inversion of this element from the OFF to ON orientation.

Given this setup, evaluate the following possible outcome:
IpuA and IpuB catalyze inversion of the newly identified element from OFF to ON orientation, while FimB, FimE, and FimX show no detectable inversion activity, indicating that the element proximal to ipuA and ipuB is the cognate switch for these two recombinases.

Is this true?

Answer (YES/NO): NO